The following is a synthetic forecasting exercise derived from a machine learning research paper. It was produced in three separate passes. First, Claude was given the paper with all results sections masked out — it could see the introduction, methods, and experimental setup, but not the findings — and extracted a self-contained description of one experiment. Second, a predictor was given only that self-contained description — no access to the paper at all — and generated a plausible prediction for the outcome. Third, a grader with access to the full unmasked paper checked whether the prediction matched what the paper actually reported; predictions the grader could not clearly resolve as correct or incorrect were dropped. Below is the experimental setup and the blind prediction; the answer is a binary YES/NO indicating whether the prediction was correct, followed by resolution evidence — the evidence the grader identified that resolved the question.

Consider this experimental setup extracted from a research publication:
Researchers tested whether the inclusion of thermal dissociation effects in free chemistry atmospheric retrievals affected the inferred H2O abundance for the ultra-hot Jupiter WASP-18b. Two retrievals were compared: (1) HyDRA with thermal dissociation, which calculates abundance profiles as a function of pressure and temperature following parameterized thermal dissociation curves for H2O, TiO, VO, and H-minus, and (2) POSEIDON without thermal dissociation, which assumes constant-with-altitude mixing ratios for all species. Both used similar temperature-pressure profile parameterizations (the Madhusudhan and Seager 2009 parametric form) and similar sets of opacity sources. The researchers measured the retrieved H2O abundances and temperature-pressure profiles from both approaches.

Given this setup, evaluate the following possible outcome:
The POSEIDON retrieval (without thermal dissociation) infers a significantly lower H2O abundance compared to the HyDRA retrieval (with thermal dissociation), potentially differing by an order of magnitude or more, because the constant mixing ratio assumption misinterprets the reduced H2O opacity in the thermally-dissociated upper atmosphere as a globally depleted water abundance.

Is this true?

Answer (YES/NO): NO